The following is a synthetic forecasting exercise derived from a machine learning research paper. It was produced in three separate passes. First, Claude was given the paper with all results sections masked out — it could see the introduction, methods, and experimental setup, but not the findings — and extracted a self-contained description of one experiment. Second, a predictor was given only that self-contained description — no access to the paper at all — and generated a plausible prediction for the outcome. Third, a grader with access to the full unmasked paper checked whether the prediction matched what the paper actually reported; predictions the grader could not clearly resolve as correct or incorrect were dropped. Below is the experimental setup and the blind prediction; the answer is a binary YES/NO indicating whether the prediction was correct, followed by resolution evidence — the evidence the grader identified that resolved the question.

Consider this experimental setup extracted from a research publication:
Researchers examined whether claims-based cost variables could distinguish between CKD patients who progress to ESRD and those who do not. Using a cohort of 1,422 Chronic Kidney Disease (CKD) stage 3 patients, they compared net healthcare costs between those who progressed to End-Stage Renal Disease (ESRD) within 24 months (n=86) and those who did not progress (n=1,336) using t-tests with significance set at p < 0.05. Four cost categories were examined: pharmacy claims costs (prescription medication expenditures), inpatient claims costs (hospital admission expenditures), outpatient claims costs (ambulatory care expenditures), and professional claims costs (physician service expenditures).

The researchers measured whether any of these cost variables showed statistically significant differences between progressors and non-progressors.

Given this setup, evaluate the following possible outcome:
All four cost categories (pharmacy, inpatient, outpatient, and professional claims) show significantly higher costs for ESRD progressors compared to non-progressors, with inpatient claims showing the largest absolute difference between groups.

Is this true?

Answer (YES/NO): NO